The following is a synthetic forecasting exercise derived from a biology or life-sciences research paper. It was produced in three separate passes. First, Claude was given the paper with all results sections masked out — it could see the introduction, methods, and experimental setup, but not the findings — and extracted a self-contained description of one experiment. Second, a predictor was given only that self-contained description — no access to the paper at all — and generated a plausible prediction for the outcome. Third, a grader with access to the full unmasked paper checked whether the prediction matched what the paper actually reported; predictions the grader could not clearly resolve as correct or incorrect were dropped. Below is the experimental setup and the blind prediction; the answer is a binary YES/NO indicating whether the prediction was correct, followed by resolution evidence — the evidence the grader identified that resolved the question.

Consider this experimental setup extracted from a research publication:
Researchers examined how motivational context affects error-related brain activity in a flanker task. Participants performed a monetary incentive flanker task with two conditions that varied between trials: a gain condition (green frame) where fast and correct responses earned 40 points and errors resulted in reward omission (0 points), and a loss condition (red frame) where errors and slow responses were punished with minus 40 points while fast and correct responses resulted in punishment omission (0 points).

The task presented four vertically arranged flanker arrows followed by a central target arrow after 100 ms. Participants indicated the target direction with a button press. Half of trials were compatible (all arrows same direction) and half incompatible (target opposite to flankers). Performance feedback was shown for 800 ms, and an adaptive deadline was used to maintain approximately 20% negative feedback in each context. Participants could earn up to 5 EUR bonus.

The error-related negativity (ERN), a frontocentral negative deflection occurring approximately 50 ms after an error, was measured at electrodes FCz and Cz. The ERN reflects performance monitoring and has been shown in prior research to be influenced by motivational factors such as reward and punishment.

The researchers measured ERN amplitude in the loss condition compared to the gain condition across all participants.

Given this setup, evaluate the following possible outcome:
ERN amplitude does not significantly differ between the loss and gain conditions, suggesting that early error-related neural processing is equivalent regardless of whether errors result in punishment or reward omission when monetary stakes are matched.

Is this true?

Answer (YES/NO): NO